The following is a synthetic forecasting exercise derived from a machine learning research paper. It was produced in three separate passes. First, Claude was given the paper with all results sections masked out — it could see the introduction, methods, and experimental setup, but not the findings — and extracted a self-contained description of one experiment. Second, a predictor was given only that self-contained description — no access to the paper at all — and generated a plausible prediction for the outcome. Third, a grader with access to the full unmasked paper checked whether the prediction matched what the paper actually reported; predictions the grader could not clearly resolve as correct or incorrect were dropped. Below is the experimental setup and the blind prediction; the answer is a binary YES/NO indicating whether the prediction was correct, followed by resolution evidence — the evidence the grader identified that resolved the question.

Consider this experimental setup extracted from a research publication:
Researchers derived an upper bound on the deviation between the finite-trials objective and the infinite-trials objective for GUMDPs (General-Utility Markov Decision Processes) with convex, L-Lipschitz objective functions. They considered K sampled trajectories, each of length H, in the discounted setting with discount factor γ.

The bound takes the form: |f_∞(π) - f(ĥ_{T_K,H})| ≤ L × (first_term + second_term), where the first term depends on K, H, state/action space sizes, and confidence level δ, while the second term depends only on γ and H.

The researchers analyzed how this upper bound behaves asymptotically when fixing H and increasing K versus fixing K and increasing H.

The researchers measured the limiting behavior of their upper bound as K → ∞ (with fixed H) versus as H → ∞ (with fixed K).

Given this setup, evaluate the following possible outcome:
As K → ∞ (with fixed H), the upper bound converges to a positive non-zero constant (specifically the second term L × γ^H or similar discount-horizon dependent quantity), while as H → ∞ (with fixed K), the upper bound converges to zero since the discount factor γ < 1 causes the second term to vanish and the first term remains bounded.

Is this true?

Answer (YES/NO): NO